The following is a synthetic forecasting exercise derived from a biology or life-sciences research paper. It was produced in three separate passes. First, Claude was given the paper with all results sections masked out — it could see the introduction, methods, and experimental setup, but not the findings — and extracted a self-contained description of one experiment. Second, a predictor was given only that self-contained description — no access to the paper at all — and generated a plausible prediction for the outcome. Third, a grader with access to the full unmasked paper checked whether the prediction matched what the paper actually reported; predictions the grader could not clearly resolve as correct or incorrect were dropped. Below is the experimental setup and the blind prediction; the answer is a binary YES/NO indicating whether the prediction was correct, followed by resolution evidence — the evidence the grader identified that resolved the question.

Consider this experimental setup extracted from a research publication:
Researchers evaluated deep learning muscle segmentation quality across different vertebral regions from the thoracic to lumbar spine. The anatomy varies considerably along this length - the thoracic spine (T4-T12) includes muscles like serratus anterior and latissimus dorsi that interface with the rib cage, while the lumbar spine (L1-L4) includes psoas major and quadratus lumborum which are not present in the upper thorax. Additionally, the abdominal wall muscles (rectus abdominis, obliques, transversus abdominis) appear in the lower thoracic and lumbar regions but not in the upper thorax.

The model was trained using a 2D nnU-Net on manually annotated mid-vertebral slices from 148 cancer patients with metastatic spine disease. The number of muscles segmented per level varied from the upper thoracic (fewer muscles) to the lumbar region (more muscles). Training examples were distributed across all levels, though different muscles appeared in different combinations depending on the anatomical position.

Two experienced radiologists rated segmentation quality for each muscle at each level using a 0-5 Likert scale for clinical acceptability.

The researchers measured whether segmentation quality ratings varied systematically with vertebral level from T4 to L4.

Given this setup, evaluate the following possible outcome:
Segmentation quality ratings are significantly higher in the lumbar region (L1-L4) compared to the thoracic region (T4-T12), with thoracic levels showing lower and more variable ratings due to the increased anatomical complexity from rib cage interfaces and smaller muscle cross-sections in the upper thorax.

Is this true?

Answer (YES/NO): NO